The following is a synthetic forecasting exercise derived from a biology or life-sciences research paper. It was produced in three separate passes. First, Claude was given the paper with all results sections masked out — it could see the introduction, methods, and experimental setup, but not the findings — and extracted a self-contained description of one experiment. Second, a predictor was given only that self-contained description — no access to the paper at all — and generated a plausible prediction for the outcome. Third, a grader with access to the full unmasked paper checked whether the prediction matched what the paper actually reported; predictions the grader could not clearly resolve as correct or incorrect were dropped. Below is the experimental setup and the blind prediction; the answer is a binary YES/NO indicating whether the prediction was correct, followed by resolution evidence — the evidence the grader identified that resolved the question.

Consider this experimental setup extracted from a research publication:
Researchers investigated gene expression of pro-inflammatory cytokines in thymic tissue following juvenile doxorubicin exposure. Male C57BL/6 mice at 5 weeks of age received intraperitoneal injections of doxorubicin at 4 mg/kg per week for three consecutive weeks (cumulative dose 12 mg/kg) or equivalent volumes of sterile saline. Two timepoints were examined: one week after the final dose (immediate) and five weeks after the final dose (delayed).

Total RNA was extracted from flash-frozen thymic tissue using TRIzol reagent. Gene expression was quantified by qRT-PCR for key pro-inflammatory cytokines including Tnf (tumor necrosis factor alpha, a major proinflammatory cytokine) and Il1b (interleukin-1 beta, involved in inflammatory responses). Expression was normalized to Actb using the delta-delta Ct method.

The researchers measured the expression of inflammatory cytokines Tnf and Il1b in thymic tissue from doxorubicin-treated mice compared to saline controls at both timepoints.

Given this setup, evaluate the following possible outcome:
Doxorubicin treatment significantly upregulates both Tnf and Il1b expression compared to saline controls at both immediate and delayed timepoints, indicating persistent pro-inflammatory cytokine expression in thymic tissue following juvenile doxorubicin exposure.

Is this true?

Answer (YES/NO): NO